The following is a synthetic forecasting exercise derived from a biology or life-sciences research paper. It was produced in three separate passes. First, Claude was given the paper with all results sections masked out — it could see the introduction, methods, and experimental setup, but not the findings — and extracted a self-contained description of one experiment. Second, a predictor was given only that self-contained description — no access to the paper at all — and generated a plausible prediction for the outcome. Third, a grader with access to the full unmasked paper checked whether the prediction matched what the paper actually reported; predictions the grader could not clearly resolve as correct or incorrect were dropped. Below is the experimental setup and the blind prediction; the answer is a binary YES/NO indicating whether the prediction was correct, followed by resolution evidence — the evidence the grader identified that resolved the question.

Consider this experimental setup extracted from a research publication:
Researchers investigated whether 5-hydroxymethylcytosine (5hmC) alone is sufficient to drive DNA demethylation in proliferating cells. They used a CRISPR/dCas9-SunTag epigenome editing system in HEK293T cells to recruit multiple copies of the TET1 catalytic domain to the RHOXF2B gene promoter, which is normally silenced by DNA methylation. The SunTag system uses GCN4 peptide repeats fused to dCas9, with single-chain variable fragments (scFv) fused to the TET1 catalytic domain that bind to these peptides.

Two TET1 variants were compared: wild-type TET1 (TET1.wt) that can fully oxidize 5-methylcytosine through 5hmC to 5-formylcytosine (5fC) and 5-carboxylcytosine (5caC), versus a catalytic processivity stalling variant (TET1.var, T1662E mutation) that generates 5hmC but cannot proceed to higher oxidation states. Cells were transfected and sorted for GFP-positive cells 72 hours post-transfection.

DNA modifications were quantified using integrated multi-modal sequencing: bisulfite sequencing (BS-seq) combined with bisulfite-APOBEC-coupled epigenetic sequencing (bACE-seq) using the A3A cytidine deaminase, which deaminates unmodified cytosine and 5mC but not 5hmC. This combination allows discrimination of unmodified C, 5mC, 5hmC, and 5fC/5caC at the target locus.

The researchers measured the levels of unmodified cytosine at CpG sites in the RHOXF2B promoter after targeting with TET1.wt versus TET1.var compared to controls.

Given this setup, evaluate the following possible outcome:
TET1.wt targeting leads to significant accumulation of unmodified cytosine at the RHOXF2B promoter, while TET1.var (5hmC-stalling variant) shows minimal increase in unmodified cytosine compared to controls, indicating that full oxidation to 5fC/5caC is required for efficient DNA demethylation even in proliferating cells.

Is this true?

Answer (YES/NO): YES